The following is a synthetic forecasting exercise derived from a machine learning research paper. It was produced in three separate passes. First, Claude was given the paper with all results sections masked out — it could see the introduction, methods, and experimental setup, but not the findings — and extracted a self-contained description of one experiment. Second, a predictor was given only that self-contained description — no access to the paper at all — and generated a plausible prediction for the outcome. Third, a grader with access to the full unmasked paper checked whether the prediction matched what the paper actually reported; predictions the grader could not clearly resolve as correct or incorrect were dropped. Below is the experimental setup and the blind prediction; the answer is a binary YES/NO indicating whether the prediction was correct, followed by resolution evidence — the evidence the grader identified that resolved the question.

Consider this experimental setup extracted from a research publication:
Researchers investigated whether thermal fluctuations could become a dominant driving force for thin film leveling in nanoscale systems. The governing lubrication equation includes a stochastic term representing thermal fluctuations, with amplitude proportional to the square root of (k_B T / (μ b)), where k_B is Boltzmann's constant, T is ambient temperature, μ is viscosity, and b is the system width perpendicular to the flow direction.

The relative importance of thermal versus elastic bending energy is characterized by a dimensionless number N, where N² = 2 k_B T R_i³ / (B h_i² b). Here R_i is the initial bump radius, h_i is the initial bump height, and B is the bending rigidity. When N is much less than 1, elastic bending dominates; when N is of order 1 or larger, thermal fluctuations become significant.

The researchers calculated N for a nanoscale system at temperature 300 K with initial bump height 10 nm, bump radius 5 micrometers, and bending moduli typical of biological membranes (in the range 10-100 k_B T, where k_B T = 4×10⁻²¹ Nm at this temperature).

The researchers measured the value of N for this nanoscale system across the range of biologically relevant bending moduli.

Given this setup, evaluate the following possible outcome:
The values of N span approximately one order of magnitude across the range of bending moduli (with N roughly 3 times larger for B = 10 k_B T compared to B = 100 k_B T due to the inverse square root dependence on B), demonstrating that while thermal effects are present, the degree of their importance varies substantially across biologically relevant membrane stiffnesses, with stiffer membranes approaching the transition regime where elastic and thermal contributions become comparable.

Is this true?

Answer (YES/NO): NO